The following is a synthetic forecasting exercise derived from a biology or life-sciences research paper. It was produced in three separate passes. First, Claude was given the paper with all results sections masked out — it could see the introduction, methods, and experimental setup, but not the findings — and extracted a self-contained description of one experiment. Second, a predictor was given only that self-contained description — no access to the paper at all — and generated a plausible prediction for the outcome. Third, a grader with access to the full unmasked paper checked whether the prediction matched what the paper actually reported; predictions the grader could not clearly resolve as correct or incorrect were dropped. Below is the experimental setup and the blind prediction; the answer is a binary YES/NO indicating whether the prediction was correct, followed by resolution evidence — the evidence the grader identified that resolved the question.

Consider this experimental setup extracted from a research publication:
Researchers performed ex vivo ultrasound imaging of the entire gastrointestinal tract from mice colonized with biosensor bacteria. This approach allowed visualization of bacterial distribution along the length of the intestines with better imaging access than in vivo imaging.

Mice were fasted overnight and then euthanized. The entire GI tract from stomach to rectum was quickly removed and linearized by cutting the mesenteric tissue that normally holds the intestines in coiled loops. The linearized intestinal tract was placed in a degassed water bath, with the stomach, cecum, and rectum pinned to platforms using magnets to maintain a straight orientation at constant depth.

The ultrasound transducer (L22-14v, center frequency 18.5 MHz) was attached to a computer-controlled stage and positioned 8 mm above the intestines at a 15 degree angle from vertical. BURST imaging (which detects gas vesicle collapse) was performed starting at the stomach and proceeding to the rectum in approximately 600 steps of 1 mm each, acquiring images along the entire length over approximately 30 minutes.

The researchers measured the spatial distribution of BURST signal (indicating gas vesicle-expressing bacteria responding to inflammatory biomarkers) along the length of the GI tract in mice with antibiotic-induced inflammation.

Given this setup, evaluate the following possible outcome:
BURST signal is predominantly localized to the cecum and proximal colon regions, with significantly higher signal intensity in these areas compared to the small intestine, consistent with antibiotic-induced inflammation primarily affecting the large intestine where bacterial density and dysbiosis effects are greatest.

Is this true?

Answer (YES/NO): YES